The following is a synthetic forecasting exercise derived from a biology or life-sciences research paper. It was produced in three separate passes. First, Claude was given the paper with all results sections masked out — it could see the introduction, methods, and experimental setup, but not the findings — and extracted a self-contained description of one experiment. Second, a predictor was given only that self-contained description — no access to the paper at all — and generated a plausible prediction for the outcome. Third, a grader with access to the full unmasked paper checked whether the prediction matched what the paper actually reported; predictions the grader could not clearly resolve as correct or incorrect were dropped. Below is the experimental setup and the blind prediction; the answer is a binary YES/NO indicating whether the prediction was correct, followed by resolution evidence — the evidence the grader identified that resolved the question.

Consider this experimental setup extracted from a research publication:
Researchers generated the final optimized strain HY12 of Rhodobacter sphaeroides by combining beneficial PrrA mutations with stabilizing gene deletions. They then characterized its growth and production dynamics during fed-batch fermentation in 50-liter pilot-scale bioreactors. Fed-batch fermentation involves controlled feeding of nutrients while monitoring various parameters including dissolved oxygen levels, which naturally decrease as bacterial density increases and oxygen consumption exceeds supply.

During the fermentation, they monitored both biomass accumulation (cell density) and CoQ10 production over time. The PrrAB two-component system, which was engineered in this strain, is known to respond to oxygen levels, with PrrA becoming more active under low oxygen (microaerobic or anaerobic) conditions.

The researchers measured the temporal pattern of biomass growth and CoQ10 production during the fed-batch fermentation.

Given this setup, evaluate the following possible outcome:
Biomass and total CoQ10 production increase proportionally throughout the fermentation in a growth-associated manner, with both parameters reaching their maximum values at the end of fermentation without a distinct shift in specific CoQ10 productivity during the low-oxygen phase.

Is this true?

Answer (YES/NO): NO